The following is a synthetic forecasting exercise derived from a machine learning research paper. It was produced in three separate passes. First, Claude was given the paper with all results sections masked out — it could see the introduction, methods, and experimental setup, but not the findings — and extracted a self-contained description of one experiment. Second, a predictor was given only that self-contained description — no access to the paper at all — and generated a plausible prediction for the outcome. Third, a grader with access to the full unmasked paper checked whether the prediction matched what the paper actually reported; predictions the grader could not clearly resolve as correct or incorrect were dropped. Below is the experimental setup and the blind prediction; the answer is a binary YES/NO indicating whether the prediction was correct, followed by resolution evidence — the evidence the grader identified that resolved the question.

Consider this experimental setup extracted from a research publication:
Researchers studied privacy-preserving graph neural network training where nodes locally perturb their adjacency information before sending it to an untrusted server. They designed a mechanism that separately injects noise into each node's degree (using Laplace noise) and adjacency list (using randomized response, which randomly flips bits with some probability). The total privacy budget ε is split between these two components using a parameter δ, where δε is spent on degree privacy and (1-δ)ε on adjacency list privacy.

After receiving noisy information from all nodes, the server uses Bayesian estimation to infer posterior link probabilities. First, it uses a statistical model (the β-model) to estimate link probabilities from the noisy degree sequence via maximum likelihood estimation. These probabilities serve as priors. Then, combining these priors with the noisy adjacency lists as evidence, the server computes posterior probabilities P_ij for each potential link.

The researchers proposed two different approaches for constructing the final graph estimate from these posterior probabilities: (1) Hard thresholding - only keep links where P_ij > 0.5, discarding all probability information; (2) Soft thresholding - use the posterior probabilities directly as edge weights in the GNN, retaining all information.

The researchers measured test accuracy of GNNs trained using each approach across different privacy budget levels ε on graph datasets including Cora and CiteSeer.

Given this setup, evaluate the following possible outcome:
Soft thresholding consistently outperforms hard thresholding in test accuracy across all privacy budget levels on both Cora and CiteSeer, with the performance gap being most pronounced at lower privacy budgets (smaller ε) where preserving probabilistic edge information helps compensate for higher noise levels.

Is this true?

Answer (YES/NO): NO